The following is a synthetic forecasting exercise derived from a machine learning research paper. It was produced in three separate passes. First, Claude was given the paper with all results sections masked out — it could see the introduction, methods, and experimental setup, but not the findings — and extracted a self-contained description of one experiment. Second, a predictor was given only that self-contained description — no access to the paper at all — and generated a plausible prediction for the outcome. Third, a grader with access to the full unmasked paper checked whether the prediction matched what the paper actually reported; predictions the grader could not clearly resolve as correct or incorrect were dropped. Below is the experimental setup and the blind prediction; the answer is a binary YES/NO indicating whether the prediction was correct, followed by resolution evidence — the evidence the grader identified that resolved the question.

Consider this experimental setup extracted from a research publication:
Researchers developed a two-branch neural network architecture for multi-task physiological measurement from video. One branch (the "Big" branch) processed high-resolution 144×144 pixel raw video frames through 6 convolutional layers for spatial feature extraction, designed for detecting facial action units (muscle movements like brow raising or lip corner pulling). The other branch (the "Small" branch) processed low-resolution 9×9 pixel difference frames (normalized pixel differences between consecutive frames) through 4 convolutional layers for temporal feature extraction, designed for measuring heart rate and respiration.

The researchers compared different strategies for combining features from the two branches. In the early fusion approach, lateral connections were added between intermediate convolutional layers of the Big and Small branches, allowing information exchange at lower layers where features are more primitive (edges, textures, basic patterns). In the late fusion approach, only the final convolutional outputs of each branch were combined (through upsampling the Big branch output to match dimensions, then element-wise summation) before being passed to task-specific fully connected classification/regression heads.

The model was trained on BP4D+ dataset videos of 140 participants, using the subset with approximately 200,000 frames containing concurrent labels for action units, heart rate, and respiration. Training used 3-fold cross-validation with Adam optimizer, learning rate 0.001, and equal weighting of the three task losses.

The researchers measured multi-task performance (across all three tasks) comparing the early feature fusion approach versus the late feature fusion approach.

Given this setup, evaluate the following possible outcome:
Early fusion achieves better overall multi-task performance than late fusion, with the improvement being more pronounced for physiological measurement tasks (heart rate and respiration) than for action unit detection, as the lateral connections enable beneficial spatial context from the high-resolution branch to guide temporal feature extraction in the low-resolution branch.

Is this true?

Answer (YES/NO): NO